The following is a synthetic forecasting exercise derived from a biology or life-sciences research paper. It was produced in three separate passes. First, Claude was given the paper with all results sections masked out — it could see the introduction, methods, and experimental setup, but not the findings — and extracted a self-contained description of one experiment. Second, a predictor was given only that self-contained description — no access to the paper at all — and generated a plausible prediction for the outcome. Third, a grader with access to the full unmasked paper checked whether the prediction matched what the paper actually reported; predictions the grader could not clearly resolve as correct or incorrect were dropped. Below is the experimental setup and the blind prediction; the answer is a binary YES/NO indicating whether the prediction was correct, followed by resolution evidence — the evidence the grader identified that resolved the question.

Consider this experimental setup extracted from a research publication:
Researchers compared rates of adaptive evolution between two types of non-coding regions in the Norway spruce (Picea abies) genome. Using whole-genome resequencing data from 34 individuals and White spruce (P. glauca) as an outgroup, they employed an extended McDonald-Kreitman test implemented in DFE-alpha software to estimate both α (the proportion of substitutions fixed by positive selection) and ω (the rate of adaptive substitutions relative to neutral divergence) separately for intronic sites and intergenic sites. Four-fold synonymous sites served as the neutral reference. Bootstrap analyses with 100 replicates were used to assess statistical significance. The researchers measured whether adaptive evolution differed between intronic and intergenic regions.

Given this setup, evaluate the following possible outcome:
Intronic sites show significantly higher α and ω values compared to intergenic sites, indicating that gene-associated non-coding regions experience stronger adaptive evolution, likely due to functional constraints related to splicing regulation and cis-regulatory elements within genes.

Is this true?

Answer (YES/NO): YES